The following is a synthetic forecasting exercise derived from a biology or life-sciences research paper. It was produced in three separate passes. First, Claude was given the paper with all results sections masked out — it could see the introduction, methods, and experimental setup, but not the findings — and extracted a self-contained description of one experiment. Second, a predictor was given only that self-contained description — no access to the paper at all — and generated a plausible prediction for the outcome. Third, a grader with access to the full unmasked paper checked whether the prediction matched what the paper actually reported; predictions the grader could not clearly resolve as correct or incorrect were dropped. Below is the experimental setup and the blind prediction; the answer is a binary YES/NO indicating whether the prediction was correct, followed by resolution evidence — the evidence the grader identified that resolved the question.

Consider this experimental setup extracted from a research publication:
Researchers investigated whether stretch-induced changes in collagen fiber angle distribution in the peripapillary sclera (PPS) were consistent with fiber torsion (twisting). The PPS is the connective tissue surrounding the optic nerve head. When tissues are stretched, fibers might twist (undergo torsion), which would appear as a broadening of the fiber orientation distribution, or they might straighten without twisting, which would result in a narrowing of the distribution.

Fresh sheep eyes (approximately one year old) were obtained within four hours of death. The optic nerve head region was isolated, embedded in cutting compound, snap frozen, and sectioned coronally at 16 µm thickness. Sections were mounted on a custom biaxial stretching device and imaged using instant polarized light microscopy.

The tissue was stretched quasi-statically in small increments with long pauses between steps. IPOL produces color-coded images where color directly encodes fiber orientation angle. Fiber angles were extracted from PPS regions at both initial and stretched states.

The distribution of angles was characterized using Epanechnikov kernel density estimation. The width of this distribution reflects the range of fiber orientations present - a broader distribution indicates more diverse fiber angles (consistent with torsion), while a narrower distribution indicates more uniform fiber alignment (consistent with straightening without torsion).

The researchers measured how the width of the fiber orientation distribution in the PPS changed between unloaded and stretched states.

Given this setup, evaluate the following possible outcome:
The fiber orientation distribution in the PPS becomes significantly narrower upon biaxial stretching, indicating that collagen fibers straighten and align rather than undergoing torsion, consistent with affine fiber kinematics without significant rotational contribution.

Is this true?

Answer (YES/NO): NO